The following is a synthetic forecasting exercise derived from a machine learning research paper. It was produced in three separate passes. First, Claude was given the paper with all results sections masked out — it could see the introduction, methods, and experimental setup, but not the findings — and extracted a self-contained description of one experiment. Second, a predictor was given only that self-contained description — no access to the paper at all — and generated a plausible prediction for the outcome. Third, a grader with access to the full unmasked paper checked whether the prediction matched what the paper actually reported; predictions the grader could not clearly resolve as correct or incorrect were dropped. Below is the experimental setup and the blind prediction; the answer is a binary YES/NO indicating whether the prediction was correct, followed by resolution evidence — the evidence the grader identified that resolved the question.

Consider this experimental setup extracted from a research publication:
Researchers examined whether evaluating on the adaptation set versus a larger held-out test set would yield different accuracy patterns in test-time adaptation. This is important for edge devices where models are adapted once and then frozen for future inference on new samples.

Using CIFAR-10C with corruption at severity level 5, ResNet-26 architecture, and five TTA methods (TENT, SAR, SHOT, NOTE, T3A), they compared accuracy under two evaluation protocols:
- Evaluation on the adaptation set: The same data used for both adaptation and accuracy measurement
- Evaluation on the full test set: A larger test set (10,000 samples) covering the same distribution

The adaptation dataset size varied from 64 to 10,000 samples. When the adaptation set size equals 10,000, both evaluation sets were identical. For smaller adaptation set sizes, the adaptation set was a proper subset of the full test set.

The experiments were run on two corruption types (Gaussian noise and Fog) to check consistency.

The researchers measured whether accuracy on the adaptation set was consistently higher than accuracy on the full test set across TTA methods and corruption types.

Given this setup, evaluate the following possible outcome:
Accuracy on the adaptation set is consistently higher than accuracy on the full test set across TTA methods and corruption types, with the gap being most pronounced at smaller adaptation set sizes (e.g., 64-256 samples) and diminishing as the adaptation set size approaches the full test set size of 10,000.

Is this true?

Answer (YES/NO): YES